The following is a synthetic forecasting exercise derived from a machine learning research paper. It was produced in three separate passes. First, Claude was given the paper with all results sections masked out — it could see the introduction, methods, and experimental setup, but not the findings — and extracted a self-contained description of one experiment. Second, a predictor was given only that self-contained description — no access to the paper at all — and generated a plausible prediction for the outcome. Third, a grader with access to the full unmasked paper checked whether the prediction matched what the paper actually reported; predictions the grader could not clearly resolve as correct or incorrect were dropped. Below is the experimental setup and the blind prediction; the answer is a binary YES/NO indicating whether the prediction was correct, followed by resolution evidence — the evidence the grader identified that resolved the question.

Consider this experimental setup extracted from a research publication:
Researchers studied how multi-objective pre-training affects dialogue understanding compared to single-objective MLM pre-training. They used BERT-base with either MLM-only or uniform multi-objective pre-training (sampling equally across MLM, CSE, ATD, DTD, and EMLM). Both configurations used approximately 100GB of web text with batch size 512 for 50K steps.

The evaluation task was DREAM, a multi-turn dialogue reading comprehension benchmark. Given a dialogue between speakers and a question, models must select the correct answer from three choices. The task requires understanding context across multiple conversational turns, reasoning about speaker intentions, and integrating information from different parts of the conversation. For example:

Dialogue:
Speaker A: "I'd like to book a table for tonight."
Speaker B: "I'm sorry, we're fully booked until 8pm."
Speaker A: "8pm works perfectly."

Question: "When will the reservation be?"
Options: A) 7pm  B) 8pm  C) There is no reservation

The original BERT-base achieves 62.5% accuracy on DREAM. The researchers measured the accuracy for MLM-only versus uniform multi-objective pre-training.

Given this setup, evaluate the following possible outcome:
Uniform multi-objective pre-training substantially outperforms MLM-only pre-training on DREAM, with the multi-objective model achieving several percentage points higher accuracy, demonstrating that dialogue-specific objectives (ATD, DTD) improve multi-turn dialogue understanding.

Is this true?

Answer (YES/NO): NO